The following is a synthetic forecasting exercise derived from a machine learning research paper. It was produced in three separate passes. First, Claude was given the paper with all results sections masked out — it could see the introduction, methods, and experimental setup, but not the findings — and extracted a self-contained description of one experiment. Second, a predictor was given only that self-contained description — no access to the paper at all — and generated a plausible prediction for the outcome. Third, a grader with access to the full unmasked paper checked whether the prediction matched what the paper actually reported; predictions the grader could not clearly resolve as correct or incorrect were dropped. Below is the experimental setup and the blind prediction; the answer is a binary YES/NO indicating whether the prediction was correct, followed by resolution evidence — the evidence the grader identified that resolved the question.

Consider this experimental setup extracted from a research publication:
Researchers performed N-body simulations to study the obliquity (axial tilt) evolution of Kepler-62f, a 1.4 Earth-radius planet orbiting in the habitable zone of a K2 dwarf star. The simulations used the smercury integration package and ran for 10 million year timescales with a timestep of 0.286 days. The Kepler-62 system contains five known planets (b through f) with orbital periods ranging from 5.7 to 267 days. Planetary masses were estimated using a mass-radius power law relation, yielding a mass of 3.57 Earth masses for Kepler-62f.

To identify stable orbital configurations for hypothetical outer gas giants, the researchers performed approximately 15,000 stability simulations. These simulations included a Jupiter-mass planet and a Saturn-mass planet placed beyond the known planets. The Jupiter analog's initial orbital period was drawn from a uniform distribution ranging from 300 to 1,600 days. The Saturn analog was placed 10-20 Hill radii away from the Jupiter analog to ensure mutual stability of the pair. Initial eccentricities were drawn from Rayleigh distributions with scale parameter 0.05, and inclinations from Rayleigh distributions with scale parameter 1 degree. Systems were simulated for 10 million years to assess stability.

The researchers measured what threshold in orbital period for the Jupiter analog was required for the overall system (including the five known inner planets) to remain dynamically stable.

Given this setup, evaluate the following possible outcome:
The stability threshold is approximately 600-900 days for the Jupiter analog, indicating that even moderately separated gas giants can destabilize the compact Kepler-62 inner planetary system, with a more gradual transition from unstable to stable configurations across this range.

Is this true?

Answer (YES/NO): NO